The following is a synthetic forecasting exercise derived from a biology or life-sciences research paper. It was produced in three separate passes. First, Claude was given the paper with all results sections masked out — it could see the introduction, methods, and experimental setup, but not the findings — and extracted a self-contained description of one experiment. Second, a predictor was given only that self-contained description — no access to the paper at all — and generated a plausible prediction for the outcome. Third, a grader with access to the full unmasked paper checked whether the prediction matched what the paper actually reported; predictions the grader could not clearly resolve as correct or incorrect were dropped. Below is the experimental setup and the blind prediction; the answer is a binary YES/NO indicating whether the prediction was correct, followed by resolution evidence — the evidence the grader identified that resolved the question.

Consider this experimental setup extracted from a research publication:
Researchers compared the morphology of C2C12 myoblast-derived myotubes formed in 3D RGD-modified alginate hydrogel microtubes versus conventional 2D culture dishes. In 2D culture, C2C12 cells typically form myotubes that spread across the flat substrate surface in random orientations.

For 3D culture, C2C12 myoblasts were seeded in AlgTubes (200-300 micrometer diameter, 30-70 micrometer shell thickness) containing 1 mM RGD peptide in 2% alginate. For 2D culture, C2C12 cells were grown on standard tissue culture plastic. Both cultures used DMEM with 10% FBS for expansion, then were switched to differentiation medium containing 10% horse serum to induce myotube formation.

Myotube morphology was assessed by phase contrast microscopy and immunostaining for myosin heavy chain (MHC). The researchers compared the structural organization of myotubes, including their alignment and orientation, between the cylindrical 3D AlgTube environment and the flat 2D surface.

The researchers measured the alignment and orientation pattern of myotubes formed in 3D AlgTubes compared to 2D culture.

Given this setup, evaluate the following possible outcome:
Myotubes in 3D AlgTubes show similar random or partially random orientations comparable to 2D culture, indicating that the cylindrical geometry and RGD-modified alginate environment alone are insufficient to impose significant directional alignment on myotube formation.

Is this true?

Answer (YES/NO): NO